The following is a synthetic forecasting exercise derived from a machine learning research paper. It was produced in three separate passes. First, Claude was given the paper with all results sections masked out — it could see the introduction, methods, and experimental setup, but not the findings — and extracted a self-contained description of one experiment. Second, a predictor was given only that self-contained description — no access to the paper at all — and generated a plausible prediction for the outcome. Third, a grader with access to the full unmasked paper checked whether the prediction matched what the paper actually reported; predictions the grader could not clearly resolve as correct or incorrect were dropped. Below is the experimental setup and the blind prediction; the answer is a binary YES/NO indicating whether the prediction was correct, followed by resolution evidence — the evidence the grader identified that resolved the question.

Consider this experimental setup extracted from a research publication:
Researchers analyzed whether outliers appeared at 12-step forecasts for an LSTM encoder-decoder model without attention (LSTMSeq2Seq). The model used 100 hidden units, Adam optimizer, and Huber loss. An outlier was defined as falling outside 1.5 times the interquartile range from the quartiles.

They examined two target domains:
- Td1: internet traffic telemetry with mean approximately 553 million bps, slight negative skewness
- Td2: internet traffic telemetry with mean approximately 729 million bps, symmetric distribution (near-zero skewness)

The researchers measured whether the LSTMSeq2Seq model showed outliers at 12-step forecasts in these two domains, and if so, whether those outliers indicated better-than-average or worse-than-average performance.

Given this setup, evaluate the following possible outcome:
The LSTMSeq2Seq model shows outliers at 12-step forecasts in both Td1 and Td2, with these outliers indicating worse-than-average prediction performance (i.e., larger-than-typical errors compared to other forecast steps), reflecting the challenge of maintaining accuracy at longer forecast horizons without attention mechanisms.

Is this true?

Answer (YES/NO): NO